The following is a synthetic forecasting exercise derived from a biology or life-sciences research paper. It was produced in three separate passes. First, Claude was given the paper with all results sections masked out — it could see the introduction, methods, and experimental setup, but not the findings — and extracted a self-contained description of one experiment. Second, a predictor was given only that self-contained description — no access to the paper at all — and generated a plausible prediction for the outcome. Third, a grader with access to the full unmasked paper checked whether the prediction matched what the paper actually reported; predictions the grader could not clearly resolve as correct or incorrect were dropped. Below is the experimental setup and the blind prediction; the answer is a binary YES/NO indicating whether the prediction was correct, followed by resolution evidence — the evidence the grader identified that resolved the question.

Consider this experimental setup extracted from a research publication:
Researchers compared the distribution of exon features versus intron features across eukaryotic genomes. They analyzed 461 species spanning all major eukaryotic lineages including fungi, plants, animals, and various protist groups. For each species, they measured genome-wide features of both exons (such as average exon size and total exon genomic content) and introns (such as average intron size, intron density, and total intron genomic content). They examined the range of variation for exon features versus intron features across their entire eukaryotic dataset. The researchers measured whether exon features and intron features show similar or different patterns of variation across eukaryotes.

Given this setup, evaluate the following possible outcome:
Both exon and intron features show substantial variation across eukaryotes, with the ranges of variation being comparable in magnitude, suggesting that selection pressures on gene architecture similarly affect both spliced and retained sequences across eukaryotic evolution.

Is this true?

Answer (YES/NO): NO